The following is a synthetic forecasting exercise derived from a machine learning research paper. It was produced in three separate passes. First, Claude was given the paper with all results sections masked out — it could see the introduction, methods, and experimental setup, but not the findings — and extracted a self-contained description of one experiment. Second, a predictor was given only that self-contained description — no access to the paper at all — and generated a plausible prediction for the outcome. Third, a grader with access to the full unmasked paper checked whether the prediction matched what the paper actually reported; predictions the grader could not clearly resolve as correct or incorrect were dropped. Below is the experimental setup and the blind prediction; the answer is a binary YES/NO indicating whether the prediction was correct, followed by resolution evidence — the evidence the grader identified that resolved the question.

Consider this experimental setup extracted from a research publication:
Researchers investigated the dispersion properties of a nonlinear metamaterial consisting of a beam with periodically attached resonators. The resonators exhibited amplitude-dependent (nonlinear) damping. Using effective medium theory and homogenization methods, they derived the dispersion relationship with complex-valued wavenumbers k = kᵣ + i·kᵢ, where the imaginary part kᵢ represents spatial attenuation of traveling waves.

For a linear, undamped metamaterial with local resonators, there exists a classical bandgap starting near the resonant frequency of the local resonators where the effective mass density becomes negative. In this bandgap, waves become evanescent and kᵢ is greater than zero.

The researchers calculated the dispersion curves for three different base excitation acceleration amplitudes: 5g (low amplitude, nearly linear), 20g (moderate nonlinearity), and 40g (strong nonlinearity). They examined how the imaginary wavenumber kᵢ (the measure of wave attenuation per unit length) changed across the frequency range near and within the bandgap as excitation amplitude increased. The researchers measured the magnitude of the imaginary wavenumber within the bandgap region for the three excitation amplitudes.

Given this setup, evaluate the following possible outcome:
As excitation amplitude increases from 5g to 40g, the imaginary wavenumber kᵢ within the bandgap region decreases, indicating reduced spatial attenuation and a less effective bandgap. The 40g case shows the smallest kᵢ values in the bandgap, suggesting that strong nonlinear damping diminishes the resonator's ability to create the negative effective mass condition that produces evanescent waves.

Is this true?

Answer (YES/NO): YES